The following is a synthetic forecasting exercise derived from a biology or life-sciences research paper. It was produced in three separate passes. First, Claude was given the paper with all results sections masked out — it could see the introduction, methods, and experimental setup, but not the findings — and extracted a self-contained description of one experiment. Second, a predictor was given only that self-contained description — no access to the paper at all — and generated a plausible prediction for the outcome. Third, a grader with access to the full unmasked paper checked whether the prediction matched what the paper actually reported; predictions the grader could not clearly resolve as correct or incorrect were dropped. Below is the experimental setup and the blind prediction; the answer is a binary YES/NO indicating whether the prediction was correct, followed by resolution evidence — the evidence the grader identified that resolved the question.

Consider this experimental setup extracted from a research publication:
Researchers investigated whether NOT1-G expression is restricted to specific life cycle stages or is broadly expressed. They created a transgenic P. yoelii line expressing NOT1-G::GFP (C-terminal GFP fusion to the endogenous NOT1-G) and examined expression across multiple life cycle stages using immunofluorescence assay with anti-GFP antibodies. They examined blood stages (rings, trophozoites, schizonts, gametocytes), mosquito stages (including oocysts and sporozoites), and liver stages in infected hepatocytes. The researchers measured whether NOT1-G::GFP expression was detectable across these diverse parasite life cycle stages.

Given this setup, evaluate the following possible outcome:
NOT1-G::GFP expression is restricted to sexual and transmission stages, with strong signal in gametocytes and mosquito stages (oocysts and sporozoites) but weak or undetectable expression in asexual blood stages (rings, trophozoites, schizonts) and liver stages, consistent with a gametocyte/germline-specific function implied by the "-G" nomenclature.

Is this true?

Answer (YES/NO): NO